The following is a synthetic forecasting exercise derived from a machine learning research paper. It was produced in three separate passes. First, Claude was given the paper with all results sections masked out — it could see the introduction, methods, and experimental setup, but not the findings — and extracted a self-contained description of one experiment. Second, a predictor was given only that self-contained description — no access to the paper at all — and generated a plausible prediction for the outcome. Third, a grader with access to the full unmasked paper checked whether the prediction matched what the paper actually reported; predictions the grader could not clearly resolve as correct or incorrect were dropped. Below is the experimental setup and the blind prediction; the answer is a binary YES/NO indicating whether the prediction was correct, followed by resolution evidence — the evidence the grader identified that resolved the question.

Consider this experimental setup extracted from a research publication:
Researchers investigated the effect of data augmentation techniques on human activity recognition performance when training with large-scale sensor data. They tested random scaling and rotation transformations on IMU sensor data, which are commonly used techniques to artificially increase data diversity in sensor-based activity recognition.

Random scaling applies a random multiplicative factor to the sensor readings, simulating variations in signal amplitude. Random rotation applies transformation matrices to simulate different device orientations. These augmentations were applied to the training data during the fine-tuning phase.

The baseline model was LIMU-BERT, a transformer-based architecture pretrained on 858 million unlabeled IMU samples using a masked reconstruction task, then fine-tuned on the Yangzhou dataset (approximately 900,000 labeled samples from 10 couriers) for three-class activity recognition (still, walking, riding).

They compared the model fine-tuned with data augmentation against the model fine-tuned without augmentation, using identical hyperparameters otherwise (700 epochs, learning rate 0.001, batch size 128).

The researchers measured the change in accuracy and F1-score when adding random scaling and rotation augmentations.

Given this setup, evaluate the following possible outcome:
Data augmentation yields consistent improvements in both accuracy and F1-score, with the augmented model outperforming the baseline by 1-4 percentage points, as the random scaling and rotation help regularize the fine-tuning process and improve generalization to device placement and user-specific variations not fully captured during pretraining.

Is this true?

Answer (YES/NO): NO